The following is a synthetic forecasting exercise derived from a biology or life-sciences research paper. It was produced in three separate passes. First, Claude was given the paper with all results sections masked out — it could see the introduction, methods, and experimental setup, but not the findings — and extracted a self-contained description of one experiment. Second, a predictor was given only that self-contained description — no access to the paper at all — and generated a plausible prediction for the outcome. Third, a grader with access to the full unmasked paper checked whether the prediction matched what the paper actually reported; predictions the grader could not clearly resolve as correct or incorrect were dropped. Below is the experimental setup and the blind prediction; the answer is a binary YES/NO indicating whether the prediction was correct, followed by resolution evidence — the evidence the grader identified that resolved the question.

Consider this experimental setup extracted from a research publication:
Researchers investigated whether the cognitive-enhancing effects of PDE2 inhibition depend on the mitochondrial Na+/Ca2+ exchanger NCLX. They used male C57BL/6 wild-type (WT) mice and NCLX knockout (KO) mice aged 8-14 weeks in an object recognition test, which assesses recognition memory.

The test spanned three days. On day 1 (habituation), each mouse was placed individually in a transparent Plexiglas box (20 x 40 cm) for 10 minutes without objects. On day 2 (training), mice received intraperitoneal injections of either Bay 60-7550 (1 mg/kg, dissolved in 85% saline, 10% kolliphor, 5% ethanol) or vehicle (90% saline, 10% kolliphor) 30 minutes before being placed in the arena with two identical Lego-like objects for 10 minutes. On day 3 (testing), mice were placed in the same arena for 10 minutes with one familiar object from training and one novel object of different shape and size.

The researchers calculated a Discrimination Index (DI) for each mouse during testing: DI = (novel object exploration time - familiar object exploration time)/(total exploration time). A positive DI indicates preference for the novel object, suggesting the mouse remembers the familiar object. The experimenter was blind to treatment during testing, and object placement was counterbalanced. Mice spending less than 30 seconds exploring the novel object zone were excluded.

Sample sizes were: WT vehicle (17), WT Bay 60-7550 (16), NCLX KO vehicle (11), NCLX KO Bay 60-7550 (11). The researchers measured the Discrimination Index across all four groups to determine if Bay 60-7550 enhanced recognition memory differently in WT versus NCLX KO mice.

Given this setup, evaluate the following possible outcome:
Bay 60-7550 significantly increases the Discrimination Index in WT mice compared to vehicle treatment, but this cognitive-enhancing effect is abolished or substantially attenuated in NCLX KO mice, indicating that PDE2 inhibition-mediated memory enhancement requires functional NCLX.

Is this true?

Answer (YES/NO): YES